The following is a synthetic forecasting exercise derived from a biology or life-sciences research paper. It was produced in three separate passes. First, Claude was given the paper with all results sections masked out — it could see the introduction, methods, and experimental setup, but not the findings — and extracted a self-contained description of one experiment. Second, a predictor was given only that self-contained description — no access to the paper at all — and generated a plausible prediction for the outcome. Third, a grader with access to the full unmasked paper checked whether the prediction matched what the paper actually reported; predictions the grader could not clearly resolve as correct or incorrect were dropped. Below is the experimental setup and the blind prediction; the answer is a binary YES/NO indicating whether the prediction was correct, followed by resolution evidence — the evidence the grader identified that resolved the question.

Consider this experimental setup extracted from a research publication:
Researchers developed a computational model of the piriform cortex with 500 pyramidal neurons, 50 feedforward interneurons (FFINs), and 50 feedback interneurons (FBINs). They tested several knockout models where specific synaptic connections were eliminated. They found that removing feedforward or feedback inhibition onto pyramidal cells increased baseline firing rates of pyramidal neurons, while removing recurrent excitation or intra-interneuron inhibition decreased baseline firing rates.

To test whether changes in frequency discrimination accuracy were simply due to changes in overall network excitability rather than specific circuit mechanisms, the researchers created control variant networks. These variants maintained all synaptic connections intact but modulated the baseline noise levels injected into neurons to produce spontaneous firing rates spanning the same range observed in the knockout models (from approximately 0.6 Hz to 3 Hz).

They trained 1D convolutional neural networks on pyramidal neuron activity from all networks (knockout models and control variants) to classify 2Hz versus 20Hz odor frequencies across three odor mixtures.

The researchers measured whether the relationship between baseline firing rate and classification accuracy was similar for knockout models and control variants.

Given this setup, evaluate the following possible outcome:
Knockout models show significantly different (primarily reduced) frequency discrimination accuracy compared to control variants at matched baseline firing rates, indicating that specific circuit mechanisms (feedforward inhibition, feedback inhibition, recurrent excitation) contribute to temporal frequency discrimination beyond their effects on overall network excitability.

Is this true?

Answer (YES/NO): NO